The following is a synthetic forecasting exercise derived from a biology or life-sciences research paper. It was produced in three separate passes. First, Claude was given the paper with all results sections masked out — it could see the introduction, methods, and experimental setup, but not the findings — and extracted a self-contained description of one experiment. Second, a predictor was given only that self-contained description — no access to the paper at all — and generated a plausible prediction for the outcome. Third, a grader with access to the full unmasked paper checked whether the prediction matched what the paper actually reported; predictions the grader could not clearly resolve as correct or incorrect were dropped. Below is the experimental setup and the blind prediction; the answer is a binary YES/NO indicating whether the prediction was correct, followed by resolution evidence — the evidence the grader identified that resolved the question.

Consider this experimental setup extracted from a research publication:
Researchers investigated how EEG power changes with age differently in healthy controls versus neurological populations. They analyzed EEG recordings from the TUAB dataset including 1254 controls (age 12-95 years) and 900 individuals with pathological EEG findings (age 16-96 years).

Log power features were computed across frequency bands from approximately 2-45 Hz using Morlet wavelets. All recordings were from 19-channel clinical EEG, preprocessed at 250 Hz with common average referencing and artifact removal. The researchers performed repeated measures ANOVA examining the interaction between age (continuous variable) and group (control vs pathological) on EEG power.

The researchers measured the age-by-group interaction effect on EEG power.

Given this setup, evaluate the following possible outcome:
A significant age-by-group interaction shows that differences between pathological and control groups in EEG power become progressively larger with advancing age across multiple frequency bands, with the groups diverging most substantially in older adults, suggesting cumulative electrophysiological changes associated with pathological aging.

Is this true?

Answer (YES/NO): NO